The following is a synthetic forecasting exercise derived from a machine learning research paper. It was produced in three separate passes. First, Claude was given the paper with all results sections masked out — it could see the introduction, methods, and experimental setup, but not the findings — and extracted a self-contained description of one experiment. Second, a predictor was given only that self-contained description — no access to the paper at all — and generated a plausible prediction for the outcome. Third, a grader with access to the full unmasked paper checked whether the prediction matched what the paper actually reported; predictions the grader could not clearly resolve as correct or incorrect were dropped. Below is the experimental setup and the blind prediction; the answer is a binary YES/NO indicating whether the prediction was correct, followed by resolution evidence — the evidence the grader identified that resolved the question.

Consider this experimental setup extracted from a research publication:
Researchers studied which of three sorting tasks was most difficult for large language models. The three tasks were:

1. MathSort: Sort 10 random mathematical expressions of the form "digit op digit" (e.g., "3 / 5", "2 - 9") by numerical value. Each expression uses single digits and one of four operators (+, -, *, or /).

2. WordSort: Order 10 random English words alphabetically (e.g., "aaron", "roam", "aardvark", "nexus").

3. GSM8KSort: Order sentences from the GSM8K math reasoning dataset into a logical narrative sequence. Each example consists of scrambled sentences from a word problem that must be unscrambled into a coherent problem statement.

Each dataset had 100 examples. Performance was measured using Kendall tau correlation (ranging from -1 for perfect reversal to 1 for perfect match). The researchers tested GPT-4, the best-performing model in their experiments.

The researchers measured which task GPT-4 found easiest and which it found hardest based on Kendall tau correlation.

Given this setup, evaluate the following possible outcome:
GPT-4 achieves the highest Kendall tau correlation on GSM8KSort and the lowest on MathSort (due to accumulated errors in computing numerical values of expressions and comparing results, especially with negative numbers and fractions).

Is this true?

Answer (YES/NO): NO